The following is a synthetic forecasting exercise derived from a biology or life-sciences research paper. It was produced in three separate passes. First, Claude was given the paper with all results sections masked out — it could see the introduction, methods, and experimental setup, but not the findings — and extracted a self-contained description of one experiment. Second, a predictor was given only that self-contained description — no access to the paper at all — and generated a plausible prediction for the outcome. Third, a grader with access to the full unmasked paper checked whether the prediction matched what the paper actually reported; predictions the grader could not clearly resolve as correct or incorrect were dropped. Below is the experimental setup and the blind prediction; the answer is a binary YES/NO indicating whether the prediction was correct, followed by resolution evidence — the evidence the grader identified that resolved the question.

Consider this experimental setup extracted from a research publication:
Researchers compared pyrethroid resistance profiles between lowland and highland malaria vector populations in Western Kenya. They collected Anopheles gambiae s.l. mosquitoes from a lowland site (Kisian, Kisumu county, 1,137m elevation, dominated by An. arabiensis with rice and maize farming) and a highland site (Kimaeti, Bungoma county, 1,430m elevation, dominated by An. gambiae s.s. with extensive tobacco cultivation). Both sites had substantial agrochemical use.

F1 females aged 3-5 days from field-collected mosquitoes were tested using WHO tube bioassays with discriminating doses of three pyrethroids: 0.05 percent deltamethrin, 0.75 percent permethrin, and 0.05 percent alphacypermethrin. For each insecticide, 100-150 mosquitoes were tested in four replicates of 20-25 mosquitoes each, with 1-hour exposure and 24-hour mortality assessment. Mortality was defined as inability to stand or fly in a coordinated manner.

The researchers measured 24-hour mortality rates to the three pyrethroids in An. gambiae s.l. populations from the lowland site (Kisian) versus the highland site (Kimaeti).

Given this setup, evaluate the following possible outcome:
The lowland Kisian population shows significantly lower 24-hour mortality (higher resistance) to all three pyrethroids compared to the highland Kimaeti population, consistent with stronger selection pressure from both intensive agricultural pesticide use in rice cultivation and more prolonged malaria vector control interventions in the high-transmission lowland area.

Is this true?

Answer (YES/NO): NO